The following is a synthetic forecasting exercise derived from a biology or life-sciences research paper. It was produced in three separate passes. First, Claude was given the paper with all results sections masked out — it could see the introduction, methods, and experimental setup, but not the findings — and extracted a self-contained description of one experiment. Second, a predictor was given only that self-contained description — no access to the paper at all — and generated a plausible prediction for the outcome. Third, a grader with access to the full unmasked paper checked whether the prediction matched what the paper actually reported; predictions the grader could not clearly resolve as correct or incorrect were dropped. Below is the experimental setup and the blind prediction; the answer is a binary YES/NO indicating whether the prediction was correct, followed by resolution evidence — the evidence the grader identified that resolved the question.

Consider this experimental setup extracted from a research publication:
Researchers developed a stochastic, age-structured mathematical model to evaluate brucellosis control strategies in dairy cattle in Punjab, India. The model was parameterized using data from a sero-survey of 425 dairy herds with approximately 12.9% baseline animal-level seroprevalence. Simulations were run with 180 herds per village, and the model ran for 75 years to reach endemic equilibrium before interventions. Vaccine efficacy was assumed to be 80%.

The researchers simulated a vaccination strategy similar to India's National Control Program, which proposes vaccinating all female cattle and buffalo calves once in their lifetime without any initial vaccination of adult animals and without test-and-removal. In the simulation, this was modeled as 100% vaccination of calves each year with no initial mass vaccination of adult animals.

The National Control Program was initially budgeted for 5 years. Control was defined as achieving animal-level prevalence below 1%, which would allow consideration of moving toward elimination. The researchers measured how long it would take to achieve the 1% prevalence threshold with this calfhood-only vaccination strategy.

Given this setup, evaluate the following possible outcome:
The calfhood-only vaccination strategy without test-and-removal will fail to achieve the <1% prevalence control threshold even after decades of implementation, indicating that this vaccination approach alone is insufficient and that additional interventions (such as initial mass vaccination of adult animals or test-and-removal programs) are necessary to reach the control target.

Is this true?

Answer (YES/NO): NO